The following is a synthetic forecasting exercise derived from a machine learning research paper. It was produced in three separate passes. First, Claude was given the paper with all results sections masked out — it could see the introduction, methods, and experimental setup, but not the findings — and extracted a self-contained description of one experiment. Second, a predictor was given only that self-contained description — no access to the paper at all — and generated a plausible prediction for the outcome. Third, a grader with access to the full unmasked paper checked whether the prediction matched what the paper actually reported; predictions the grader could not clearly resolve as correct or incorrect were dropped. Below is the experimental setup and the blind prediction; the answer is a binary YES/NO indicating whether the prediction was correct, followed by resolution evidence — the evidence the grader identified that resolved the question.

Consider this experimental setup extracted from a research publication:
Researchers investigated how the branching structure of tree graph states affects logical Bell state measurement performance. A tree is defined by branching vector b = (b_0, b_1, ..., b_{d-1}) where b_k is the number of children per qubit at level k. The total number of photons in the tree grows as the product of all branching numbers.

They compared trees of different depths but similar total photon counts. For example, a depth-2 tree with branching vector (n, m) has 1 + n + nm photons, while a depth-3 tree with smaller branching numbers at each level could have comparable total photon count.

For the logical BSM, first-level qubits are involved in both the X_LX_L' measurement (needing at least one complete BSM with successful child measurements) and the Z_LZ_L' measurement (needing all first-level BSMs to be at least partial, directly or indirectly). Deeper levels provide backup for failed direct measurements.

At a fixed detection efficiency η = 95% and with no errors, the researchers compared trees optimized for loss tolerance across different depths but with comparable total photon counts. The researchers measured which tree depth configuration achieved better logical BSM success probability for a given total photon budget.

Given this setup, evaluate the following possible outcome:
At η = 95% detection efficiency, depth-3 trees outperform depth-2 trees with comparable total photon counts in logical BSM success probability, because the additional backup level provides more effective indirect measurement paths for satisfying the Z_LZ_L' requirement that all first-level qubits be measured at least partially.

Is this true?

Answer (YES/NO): YES